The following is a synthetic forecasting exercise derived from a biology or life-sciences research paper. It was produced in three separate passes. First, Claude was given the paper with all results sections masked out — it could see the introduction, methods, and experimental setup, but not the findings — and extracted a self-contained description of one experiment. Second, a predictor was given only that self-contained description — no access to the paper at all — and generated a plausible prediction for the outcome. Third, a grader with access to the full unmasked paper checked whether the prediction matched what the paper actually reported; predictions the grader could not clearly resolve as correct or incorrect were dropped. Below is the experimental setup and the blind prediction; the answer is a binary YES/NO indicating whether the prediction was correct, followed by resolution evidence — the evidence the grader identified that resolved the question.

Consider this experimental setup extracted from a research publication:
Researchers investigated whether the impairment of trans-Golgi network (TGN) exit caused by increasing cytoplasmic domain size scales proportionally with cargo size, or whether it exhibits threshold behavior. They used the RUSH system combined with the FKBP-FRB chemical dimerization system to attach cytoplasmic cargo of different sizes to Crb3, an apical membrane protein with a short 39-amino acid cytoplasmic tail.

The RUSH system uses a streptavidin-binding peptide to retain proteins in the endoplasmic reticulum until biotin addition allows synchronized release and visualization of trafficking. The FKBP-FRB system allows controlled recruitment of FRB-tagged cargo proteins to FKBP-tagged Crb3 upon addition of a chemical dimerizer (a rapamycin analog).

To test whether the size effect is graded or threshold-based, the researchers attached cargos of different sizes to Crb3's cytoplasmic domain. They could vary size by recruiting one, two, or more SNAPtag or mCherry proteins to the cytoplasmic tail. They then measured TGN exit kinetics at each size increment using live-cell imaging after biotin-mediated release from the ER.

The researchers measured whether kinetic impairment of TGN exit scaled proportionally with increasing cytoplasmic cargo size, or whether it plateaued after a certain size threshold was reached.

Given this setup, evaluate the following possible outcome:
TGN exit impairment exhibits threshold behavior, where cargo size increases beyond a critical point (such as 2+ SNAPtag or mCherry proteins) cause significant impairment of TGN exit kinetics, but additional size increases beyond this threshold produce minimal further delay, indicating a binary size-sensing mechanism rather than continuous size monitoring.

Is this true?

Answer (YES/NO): YES